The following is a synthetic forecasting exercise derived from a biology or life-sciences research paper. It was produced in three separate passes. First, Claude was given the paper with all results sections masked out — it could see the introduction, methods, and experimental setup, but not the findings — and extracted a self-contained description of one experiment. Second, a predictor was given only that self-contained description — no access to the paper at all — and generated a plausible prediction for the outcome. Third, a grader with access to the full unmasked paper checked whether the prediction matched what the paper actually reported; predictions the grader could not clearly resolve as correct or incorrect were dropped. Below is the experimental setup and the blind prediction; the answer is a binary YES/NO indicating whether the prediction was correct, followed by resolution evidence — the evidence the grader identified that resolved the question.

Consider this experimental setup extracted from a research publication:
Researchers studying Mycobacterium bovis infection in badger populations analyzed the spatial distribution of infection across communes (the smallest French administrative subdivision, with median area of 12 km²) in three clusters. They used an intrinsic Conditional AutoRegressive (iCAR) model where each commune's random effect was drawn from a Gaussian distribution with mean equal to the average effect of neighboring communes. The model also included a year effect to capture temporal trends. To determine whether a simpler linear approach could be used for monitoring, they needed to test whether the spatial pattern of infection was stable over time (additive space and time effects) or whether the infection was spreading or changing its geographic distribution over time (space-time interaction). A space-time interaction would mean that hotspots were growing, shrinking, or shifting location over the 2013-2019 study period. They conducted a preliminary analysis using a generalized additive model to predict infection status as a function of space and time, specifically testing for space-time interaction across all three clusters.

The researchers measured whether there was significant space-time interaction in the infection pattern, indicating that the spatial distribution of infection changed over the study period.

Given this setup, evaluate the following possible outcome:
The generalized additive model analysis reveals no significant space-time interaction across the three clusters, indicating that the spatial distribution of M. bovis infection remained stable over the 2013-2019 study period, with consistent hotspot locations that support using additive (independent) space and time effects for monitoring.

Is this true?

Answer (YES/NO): YES